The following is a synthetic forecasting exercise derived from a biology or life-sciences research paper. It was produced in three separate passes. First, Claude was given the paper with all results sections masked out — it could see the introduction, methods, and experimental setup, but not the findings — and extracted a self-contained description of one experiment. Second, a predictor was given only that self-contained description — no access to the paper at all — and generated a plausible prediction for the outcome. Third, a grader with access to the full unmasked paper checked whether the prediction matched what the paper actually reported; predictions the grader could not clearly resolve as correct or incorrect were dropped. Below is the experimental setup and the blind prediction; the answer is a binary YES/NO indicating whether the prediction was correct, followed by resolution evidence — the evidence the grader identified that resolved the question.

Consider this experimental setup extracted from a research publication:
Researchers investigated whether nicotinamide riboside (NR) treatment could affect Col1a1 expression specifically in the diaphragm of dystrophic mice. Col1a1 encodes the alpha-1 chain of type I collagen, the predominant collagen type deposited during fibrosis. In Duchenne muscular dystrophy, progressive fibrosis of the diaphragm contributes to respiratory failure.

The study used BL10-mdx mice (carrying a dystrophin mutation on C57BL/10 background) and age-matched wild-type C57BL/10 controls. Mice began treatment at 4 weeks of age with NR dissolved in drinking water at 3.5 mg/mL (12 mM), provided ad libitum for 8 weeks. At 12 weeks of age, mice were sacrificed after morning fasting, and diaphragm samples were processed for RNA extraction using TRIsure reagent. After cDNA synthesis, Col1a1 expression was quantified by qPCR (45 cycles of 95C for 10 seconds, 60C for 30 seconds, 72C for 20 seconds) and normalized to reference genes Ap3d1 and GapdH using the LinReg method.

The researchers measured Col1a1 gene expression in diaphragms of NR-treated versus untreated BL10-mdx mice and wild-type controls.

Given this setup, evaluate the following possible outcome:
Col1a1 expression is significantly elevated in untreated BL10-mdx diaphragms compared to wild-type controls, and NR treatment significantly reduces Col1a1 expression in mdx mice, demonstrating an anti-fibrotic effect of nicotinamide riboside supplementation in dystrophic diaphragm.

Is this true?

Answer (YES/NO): NO